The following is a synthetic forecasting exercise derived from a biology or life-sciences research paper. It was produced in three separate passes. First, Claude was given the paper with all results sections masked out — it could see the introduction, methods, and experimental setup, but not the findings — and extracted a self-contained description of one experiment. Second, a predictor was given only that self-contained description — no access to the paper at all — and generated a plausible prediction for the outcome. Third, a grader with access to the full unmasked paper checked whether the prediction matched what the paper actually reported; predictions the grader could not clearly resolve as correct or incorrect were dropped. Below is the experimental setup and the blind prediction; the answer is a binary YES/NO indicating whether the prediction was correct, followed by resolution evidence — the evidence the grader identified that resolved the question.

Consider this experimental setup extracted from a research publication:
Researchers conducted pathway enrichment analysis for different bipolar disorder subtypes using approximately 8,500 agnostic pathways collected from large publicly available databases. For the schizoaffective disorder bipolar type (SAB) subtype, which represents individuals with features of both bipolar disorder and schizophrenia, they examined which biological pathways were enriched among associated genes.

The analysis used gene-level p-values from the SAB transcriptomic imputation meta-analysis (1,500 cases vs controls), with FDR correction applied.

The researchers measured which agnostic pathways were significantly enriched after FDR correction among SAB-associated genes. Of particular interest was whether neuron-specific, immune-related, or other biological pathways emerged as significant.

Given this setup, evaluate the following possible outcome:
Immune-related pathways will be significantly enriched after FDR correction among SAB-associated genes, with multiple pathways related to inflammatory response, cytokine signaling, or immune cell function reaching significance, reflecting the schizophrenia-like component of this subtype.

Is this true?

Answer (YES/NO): NO